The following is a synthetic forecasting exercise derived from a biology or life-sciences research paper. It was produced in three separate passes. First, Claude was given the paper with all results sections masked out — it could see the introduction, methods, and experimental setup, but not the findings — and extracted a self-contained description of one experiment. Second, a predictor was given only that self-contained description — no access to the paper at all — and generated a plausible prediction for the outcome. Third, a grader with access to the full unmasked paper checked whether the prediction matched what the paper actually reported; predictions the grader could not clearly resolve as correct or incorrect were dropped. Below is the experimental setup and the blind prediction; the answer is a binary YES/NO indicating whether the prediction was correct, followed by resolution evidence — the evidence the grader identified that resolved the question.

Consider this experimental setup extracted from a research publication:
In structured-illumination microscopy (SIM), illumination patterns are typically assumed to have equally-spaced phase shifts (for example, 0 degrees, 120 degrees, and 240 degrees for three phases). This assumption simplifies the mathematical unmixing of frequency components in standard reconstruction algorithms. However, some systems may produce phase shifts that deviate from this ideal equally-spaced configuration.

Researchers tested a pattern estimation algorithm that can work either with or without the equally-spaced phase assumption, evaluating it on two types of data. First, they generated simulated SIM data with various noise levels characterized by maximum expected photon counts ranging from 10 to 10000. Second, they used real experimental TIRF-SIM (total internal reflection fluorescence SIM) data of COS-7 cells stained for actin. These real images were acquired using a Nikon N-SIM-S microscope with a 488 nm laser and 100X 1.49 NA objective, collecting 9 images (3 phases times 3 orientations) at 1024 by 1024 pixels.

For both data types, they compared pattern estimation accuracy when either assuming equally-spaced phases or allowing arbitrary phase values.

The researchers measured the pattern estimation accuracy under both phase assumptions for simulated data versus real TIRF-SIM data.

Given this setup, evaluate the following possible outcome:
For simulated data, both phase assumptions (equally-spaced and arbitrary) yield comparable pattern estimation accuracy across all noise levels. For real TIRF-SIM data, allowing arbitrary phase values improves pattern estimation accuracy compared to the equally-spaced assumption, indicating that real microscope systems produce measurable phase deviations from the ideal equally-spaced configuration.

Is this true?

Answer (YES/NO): NO